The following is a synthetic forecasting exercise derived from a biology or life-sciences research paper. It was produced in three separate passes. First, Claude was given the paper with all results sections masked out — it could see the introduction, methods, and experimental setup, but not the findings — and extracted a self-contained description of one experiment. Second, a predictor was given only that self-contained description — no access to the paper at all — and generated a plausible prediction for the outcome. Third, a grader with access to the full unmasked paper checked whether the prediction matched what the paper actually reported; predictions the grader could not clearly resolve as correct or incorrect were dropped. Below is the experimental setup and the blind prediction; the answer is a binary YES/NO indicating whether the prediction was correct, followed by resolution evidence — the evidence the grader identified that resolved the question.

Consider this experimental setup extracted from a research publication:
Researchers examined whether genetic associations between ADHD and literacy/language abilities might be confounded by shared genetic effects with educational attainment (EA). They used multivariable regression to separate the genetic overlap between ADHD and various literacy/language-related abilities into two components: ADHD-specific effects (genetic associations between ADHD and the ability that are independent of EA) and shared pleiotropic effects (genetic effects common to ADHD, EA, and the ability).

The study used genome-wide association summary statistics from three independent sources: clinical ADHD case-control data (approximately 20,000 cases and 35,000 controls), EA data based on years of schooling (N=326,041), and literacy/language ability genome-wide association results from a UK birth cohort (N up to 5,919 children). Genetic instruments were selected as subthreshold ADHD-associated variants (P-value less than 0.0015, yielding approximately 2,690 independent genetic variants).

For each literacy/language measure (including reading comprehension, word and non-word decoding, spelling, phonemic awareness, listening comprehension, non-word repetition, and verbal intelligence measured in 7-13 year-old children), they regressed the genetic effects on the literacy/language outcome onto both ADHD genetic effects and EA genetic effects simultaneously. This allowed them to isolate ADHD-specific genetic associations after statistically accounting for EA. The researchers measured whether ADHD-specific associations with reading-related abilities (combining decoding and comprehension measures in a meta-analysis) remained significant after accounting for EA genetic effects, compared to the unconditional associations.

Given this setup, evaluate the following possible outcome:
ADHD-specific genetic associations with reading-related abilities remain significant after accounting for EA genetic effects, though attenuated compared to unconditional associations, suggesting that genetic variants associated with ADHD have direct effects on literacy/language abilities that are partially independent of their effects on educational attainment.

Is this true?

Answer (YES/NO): YES